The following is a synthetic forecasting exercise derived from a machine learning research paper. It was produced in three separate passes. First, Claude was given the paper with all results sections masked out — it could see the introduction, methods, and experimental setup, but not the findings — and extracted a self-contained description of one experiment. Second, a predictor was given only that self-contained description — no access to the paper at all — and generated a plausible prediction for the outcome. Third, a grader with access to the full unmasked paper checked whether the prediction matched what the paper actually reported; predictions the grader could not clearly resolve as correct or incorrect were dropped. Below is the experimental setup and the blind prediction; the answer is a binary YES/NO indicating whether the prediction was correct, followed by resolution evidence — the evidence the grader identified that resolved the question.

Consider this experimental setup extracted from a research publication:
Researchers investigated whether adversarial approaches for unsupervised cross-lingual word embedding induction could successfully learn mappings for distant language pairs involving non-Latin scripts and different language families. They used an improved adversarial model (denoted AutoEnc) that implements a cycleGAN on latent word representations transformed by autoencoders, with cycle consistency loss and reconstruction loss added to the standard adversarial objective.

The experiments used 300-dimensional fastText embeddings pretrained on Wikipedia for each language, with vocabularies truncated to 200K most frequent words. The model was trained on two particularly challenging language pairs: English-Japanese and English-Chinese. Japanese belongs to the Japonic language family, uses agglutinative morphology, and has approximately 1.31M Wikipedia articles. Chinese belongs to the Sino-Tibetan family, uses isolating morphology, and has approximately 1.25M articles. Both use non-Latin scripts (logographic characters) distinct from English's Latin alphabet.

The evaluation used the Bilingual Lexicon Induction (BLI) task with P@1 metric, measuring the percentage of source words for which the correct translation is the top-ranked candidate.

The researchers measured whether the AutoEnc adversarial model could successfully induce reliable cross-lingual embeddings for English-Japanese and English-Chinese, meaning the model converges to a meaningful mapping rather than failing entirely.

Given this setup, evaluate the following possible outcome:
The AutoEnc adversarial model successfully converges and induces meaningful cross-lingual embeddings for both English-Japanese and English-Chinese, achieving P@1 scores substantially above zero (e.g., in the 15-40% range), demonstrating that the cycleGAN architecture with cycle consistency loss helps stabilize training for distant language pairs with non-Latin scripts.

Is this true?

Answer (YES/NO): NO